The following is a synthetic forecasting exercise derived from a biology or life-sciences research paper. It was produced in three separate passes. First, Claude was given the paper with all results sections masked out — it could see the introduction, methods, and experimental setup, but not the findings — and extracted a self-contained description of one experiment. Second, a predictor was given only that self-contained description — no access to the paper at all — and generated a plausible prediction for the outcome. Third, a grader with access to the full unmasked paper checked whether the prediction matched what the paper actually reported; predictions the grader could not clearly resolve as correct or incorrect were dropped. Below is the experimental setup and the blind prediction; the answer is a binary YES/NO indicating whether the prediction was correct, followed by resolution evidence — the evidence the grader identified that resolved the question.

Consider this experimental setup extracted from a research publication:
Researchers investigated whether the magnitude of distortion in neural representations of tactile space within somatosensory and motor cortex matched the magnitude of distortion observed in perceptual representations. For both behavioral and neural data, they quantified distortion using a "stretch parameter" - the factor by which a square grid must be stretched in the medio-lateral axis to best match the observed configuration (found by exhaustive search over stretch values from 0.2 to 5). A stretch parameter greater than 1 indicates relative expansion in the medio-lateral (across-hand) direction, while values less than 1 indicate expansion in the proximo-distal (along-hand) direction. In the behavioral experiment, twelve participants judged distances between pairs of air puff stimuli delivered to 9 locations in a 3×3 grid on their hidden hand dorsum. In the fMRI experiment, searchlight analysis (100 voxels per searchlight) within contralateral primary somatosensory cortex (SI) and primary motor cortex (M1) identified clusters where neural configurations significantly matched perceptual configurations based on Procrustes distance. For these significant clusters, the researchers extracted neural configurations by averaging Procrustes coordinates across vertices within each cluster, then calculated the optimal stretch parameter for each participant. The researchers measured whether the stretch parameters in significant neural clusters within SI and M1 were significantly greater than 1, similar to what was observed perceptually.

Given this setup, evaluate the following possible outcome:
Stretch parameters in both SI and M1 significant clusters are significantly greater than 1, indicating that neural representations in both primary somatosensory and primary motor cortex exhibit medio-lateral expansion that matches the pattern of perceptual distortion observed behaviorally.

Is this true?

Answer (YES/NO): NO